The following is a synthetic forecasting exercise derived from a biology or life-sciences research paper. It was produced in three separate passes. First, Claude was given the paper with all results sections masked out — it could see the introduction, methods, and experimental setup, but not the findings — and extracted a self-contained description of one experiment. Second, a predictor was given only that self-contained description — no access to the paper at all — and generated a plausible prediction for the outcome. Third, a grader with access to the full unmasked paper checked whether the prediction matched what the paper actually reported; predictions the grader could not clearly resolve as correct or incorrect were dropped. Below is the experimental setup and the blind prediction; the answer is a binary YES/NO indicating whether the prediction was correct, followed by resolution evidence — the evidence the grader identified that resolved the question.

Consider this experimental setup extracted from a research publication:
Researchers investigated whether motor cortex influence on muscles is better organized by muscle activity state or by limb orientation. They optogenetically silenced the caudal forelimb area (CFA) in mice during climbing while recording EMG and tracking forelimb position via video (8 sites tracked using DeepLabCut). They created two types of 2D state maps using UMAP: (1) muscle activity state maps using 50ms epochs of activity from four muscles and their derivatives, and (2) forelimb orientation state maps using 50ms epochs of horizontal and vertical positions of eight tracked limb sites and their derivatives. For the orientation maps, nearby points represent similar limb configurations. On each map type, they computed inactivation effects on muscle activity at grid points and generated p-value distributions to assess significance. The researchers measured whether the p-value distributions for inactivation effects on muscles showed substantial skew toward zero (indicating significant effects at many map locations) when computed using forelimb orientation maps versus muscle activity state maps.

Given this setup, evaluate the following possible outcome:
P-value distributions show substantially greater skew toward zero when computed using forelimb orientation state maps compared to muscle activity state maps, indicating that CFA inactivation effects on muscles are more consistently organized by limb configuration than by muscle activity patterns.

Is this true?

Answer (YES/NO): NO